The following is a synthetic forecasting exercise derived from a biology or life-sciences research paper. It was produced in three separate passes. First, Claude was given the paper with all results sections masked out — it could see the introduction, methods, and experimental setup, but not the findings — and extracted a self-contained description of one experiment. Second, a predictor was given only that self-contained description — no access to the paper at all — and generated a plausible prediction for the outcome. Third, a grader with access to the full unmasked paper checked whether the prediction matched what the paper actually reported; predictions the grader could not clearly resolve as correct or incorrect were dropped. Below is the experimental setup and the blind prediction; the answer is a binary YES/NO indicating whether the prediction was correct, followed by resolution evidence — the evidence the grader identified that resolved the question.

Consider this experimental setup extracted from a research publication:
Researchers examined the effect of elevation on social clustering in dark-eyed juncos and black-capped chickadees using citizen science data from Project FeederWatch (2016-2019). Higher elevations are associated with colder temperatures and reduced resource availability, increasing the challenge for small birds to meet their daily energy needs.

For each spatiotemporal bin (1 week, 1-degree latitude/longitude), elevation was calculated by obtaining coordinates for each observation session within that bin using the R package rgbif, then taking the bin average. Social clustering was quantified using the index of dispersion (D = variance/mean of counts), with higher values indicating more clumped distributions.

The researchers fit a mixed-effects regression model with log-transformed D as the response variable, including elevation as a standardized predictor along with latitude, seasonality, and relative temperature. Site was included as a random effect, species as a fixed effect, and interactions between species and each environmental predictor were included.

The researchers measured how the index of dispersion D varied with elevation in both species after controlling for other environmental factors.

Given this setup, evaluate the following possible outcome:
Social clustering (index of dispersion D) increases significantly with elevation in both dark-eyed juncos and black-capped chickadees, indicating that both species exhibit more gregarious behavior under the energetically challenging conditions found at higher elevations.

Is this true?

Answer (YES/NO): YES